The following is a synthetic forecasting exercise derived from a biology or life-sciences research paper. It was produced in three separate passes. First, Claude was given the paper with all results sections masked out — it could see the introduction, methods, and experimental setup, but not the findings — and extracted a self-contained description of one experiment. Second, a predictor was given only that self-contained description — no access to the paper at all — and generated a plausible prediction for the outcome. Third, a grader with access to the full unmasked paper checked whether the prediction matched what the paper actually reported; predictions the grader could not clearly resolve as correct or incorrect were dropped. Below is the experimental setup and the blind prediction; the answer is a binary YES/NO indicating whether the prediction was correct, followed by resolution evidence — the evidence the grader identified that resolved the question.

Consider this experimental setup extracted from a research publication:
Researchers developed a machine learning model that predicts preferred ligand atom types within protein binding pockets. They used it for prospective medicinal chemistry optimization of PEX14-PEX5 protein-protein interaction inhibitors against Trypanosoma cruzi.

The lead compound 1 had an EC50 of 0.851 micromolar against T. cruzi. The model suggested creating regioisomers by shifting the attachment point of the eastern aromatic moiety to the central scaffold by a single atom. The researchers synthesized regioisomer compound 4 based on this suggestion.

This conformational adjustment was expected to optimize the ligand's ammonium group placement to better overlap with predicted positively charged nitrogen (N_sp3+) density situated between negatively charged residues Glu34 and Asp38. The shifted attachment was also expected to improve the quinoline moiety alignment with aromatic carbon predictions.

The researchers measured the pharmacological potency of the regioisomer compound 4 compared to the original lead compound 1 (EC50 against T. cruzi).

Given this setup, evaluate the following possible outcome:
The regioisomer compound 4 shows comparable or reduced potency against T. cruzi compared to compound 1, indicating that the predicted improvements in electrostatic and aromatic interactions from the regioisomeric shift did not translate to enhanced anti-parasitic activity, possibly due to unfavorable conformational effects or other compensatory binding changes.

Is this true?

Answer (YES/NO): NO